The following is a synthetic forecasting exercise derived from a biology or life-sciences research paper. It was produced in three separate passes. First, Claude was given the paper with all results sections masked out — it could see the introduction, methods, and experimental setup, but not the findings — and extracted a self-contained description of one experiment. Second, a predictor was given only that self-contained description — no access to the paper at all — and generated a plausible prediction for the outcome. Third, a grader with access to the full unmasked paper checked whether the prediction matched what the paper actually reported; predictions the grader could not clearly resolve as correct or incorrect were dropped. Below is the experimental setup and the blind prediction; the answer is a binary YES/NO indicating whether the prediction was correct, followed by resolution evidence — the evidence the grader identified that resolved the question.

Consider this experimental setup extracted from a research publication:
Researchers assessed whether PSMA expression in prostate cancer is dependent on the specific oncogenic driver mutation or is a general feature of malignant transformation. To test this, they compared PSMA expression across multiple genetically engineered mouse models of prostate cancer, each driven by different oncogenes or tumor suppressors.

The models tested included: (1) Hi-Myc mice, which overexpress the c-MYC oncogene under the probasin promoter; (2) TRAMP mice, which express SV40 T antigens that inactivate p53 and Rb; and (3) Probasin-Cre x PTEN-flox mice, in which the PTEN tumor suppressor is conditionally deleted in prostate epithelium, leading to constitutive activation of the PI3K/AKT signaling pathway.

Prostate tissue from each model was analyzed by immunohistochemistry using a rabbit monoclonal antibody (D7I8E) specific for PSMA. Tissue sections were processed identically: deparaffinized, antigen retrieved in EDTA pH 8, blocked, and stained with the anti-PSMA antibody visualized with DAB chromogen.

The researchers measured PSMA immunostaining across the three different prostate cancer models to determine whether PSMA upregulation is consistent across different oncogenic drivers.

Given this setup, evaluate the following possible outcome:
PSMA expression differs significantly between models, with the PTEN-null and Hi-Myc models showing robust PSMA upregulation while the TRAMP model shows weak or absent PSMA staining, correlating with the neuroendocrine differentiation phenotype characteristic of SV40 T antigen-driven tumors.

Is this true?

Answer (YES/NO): NO